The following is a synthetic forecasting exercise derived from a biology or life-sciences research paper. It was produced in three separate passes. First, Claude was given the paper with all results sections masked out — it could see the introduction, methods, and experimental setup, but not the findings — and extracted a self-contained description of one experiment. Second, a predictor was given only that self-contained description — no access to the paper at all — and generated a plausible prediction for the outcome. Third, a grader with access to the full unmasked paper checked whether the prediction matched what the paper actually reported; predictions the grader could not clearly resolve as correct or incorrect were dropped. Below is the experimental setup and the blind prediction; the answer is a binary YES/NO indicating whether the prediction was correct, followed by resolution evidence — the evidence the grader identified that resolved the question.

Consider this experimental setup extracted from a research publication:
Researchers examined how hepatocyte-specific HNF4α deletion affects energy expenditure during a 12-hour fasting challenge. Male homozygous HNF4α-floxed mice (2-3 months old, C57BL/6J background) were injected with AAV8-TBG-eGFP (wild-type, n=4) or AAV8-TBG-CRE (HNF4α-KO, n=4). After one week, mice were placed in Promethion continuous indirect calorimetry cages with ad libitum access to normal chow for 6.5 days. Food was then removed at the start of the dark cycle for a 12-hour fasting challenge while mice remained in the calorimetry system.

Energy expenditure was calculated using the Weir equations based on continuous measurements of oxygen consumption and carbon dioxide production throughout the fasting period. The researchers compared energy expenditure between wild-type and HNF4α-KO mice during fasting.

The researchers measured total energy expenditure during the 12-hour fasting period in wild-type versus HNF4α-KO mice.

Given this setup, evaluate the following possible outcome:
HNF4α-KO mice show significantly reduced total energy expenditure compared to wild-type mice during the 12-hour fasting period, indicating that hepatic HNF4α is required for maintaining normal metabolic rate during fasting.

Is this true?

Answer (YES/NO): NO